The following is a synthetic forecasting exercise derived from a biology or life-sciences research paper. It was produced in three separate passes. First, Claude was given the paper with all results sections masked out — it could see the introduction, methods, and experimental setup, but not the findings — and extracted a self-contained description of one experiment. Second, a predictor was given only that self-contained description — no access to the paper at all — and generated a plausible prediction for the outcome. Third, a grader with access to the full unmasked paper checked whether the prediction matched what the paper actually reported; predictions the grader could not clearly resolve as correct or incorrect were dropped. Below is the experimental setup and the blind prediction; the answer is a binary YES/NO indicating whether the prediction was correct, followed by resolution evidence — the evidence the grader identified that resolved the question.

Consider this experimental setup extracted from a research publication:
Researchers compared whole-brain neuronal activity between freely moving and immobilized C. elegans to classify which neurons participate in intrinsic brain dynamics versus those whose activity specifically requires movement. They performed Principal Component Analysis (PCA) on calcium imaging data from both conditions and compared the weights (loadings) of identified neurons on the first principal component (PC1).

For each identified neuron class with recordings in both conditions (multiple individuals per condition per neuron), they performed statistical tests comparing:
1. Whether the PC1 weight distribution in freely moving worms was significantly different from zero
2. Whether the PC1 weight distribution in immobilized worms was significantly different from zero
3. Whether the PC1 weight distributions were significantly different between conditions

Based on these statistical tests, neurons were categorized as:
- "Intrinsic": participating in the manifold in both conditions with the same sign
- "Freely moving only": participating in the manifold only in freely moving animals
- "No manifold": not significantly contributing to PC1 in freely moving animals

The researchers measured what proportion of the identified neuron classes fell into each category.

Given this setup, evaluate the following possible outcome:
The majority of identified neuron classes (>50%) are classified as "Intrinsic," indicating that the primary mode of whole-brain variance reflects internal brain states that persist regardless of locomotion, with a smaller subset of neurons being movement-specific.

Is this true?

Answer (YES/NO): YES